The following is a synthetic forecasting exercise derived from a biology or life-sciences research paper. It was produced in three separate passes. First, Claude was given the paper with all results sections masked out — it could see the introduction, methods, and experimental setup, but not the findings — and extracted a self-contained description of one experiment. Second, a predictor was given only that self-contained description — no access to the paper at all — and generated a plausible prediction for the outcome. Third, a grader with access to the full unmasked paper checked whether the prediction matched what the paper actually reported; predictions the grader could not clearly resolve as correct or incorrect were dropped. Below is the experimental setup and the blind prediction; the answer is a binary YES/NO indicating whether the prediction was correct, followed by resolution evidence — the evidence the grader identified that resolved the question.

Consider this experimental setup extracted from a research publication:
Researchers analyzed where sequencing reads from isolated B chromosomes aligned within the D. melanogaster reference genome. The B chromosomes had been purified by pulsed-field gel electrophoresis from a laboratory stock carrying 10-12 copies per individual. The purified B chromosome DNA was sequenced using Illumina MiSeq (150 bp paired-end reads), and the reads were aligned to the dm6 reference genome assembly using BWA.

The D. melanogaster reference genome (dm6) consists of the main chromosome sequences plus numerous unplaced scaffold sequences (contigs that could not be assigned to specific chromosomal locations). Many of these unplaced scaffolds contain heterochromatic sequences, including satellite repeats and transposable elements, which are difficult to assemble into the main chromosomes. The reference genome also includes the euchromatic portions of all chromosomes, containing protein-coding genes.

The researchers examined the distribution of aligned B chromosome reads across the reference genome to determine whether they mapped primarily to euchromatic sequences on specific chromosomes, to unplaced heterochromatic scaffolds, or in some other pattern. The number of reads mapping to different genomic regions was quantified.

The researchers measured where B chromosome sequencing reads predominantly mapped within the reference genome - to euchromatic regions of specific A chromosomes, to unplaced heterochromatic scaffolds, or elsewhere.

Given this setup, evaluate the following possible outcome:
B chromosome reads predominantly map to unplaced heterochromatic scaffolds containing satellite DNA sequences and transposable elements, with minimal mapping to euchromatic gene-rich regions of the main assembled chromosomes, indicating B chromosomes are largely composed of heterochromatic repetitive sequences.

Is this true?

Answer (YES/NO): NO